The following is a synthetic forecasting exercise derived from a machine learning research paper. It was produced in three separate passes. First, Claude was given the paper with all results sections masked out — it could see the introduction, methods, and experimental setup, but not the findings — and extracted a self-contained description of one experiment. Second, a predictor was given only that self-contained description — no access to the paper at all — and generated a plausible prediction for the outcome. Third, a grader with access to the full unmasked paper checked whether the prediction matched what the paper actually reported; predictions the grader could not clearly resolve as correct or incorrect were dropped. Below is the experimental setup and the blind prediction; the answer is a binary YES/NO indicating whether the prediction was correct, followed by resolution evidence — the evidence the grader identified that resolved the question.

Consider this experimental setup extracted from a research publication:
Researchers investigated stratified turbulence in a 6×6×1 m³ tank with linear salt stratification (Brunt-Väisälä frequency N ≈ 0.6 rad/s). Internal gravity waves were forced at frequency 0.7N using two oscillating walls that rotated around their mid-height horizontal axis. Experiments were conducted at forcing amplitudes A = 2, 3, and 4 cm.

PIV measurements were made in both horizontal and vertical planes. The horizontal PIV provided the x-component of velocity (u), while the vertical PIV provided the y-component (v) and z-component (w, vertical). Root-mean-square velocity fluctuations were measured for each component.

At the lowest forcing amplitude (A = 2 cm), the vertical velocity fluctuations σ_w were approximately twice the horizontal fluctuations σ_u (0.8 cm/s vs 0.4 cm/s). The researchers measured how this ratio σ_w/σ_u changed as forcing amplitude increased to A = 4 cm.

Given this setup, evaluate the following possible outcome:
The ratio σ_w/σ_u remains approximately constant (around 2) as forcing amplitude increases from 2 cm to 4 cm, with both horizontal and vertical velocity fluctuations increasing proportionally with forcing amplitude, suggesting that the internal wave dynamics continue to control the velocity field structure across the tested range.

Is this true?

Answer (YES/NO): NO